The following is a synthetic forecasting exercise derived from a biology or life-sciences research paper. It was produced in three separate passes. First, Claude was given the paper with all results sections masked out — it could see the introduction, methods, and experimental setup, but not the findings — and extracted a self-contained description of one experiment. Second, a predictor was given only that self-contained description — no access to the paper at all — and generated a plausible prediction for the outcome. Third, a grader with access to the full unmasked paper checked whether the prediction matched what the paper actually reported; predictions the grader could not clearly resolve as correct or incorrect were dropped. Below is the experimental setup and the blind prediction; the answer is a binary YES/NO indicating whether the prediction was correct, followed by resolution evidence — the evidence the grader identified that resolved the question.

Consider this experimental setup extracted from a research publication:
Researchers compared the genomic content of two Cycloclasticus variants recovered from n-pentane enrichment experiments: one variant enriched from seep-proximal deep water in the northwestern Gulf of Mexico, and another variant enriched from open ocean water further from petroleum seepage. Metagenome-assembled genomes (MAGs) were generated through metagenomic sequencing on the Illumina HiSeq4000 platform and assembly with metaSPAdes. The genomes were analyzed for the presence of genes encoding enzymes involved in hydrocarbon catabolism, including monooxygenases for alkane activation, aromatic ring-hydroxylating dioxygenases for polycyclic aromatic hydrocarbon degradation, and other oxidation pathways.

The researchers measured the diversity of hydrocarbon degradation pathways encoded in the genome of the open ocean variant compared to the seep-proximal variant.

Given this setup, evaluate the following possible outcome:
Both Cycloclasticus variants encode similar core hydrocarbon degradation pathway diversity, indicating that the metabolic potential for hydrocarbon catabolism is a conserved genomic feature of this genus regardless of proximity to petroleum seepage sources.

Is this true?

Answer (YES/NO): NO